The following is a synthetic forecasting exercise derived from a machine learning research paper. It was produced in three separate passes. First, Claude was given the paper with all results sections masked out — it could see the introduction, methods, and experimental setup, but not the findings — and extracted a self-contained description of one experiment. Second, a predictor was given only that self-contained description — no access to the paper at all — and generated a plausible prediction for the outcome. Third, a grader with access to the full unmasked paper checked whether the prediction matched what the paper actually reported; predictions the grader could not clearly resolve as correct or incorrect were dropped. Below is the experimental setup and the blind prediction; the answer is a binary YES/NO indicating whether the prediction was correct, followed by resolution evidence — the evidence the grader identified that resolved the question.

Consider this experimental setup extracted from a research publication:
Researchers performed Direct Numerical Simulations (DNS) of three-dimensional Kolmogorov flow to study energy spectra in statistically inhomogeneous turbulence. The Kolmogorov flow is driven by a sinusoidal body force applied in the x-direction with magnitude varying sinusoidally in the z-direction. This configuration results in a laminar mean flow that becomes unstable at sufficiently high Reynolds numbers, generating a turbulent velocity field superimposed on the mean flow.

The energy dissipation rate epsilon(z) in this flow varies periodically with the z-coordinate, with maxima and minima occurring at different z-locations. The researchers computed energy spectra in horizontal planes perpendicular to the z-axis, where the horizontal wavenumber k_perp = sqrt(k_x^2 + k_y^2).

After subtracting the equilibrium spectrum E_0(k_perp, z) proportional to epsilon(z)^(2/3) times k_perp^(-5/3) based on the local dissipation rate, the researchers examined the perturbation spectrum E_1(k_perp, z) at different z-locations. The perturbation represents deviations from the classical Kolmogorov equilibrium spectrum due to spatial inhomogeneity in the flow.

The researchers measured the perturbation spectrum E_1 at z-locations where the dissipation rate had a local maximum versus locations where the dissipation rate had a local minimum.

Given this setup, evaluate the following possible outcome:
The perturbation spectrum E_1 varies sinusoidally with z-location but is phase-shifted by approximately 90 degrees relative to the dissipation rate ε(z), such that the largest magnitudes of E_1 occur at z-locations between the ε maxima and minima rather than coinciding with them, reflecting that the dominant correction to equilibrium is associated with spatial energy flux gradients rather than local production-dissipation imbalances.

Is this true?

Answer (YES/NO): NO